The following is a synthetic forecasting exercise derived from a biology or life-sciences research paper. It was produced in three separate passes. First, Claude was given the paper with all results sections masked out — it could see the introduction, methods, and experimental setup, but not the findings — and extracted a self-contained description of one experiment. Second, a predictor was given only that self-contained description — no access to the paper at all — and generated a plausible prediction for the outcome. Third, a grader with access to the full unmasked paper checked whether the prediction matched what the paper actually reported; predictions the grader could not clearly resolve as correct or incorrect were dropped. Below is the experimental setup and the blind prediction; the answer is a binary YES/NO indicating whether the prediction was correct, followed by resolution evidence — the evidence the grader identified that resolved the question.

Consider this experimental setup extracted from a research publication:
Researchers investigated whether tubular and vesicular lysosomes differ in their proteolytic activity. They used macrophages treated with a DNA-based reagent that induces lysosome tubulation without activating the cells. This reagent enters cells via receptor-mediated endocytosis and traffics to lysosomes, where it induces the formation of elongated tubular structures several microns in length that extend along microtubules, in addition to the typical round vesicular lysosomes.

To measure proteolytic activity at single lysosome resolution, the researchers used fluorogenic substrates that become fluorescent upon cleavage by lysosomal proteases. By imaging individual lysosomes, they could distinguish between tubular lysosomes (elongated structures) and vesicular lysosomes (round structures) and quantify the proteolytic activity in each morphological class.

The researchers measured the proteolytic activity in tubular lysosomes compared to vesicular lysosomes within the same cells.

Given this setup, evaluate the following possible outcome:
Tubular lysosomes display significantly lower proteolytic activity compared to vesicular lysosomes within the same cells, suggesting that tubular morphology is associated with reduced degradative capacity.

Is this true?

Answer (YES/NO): YES